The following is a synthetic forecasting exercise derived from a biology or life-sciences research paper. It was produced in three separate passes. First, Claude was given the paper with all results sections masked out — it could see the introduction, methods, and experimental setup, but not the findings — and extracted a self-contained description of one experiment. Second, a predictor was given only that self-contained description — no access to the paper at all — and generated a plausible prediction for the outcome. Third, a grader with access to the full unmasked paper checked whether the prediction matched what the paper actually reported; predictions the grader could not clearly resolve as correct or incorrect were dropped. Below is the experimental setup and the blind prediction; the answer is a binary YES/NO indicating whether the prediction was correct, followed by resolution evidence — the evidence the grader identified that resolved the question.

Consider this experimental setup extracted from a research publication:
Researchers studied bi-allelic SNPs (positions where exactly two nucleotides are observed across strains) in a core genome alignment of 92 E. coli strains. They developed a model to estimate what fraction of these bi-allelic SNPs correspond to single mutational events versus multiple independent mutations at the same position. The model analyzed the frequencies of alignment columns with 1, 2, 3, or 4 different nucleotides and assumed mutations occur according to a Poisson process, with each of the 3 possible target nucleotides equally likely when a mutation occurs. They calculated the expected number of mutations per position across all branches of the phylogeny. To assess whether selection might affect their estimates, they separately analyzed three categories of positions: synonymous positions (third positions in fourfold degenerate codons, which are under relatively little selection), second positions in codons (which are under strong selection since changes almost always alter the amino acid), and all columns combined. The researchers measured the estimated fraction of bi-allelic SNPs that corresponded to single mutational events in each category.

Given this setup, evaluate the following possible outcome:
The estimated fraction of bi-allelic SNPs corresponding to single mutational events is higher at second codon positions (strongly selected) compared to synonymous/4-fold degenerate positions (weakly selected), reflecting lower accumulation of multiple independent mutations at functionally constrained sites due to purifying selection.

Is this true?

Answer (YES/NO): YES